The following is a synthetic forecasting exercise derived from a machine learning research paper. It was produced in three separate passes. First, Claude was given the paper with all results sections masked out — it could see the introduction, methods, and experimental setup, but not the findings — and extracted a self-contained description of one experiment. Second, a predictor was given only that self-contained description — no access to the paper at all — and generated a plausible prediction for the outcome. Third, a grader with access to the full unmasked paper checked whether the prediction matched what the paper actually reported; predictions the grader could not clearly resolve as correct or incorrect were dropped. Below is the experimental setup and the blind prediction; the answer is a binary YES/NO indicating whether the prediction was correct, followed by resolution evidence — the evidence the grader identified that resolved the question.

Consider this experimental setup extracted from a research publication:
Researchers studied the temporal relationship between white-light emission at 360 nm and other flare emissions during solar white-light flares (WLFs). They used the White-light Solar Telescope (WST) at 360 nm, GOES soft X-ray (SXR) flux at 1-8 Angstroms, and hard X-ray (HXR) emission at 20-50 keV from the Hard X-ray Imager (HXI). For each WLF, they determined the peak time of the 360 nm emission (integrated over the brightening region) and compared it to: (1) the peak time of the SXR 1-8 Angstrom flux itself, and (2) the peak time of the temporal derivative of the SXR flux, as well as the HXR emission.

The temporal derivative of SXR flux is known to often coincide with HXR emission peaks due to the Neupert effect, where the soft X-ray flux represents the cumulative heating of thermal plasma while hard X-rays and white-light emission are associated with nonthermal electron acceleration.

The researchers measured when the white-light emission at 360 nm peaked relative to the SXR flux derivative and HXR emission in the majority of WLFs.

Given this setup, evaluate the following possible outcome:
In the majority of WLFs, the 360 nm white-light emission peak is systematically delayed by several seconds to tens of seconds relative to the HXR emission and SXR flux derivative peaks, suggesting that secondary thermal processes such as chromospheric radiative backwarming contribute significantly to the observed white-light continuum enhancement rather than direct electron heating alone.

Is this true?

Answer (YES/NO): NO